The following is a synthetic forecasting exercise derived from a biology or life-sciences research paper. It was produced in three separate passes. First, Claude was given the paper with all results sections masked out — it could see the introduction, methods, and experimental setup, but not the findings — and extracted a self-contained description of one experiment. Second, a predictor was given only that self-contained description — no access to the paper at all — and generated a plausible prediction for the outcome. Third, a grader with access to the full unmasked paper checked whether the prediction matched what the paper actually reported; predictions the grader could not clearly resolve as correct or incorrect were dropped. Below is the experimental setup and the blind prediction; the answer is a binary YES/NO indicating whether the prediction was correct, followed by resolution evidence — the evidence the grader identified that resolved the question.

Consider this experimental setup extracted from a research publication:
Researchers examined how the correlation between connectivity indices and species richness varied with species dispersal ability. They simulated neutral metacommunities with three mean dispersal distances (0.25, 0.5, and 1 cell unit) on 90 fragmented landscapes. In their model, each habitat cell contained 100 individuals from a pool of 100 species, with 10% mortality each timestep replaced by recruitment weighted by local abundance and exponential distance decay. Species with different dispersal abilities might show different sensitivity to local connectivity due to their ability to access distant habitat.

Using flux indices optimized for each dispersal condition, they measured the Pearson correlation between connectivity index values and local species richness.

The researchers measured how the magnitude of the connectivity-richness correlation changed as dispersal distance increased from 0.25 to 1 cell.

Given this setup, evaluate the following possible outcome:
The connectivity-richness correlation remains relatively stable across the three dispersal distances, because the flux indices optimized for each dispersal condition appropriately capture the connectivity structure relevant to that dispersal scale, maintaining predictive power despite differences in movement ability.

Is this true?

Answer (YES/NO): NO